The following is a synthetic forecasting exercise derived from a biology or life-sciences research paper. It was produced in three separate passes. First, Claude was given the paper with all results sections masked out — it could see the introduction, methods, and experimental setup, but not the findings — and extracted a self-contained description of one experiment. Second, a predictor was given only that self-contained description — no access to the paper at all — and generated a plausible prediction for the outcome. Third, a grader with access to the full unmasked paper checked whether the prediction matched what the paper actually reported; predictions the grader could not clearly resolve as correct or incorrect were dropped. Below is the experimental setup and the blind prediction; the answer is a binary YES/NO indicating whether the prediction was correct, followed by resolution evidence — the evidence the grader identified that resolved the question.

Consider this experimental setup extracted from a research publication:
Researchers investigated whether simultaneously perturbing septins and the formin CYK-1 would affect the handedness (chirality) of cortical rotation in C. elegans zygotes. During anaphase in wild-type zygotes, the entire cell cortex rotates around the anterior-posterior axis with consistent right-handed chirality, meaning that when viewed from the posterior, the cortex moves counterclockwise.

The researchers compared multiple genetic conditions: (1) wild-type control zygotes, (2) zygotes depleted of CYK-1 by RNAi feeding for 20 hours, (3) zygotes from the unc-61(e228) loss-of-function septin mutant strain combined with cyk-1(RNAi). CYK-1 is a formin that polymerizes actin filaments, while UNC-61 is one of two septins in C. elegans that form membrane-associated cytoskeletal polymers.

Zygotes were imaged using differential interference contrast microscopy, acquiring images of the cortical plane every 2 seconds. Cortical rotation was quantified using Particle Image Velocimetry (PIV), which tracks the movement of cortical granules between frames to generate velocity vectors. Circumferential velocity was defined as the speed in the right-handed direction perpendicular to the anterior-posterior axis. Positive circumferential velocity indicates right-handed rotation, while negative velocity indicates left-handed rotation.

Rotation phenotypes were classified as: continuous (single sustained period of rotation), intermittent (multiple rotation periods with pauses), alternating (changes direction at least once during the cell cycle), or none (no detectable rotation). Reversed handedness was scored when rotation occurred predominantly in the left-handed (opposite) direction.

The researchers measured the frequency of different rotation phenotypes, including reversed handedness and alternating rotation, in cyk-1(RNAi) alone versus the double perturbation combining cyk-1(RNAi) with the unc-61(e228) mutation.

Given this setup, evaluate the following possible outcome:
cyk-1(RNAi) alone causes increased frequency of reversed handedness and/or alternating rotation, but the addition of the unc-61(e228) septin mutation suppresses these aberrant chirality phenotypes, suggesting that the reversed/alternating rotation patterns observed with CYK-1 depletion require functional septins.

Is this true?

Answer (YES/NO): NO